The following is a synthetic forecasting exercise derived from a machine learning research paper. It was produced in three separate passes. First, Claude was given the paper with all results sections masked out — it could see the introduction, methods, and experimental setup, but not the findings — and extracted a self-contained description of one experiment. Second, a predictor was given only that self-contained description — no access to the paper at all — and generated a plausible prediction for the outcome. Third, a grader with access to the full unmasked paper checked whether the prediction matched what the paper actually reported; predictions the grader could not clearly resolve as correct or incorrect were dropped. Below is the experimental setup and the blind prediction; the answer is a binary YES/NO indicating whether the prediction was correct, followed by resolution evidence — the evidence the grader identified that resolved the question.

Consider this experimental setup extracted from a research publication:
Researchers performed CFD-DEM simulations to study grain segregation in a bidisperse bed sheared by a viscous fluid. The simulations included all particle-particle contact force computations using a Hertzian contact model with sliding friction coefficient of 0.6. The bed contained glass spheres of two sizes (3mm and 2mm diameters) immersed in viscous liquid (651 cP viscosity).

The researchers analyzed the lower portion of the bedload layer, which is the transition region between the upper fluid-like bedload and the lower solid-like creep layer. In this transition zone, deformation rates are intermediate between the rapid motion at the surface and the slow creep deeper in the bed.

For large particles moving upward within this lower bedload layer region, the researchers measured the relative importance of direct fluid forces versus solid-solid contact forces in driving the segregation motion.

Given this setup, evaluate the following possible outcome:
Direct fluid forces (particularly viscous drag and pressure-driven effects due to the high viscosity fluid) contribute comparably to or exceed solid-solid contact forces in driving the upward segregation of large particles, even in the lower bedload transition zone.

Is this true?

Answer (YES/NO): NO